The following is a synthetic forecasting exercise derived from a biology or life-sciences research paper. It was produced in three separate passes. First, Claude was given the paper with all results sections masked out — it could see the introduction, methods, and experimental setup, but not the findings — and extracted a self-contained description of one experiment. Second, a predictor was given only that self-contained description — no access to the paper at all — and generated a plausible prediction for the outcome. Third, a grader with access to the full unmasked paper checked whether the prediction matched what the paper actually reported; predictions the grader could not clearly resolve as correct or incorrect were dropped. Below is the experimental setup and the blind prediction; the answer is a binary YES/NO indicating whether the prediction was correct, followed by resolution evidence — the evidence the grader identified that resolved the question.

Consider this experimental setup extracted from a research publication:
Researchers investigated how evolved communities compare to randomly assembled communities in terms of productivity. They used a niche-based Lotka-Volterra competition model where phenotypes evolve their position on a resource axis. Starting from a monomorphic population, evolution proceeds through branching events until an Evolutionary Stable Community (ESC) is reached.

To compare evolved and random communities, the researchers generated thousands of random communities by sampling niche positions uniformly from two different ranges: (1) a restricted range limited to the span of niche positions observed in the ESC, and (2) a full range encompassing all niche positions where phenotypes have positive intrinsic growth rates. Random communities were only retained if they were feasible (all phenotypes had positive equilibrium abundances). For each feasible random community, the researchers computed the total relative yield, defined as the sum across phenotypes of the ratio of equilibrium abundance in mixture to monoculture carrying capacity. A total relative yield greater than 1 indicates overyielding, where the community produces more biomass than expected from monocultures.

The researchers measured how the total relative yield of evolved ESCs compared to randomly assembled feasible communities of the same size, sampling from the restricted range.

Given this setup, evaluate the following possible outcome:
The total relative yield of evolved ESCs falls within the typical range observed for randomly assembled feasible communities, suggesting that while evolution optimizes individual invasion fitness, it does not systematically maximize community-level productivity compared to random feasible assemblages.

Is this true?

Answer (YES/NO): NO